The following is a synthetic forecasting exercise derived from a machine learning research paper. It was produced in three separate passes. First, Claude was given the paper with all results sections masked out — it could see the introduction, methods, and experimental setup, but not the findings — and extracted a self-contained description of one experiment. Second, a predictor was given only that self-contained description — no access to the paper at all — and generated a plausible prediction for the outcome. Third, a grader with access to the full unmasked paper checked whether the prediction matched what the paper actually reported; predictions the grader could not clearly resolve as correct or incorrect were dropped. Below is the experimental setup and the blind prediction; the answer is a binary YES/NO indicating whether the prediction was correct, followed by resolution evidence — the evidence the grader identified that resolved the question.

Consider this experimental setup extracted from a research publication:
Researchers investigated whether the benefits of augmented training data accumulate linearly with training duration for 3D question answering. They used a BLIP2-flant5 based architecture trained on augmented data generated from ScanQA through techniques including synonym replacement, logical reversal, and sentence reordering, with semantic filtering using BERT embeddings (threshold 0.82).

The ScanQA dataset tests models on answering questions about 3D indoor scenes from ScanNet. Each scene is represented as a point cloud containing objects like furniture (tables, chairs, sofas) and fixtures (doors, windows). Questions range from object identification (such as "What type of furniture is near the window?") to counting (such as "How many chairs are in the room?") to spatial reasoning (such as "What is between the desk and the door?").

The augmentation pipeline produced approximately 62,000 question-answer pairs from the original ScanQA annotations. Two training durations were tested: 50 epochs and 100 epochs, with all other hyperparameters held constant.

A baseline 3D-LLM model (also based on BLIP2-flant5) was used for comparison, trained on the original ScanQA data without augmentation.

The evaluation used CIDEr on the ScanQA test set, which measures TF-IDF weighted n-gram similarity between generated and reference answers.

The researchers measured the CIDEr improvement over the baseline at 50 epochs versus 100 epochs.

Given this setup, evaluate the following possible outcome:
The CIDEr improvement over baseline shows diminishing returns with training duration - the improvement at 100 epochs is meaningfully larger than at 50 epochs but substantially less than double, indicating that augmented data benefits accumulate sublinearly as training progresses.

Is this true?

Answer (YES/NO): NO